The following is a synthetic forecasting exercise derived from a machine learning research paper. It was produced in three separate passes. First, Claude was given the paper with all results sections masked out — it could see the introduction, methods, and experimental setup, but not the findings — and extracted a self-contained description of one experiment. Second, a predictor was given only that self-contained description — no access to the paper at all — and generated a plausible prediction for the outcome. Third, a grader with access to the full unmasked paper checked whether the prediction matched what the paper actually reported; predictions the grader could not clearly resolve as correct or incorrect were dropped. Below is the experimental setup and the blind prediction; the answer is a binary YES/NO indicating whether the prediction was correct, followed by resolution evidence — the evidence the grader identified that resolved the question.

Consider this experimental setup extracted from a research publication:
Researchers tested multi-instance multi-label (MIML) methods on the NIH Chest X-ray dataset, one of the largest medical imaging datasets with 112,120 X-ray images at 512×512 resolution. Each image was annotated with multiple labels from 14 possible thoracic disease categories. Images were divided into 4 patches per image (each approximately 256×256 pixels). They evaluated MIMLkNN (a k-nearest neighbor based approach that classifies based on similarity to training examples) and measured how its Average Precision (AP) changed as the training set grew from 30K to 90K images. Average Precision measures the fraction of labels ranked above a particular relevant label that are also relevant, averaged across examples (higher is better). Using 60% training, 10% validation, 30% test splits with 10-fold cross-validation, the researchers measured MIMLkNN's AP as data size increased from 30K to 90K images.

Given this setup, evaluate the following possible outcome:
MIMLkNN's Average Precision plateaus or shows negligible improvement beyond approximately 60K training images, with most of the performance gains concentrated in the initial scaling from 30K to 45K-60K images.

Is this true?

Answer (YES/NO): YES